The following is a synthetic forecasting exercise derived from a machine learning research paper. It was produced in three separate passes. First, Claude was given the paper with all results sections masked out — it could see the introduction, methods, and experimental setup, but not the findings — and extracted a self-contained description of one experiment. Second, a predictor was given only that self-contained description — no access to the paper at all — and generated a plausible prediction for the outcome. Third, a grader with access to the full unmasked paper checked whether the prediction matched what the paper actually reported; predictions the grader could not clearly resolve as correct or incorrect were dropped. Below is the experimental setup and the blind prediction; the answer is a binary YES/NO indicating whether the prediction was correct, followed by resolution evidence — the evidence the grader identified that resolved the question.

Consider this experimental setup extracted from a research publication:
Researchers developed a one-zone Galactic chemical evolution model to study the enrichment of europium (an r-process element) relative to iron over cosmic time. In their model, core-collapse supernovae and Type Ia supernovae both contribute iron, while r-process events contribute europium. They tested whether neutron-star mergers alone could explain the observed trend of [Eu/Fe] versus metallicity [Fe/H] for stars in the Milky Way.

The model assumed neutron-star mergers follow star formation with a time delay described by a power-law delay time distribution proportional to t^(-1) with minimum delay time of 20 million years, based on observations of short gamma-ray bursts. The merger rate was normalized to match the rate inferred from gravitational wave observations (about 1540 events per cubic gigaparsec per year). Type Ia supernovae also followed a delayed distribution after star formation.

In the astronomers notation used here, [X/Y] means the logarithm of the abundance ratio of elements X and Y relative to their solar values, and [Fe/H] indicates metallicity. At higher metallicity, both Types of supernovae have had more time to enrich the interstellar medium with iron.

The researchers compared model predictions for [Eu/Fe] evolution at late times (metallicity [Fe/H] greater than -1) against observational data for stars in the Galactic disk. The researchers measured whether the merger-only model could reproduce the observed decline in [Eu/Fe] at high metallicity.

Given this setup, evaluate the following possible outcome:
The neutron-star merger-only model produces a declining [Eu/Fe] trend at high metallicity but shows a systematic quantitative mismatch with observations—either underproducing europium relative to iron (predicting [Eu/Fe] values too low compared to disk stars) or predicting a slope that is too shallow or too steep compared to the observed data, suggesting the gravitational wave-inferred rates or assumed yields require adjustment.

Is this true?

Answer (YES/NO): NO